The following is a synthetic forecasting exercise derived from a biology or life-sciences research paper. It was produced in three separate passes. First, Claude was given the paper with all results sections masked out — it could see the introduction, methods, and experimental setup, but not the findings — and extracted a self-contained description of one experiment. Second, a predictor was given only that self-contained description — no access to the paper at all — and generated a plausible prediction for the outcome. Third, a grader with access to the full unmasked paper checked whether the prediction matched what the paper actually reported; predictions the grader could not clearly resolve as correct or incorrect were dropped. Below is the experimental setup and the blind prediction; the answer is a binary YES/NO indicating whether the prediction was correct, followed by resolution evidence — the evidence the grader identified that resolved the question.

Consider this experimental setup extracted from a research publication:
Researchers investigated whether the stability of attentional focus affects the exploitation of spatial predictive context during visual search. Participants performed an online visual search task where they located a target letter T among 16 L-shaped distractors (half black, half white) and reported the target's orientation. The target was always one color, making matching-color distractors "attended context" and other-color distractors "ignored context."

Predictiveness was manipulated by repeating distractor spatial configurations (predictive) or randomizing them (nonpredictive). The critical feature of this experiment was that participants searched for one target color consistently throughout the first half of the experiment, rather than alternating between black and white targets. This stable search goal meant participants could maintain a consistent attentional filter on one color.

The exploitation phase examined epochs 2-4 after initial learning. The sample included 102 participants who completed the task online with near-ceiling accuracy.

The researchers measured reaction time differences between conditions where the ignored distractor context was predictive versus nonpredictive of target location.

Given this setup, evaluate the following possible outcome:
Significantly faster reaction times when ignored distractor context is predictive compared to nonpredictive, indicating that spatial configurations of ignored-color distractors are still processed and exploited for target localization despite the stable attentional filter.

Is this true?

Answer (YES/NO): NO